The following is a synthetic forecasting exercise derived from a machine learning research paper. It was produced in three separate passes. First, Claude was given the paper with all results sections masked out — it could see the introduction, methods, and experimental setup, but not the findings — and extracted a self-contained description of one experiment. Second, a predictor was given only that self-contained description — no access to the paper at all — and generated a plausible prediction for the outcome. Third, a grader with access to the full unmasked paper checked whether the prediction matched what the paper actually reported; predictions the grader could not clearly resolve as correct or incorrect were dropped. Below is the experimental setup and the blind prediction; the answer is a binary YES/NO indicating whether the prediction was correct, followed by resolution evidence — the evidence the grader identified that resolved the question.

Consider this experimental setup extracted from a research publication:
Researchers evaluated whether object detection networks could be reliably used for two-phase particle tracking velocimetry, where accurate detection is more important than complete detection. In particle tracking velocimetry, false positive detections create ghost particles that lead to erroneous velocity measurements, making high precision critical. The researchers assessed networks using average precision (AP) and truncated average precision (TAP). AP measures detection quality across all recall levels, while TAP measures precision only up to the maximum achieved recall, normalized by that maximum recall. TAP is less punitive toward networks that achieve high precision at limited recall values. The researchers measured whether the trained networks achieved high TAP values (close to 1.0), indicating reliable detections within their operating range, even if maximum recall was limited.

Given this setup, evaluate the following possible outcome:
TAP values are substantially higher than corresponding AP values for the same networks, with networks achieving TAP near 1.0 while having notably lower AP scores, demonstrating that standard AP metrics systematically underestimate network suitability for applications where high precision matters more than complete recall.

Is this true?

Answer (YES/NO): NO